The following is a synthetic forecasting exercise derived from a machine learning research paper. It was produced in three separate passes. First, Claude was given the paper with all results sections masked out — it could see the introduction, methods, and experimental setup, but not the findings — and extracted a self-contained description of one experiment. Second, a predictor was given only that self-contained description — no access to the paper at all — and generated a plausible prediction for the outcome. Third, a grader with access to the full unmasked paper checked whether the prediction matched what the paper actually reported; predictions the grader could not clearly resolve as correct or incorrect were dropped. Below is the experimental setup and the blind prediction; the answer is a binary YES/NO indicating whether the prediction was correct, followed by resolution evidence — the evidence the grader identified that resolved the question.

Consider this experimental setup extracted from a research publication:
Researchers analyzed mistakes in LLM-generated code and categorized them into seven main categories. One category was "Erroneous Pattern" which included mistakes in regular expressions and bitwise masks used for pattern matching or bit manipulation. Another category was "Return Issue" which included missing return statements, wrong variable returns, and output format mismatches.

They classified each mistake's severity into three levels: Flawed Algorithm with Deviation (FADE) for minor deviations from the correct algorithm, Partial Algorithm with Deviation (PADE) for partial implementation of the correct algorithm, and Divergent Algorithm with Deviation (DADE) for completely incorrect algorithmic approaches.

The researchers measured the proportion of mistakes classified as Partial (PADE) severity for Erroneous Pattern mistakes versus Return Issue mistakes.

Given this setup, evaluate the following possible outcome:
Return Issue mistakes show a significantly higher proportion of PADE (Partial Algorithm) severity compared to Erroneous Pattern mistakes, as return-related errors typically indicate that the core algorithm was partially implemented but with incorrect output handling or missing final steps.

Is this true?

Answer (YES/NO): NO